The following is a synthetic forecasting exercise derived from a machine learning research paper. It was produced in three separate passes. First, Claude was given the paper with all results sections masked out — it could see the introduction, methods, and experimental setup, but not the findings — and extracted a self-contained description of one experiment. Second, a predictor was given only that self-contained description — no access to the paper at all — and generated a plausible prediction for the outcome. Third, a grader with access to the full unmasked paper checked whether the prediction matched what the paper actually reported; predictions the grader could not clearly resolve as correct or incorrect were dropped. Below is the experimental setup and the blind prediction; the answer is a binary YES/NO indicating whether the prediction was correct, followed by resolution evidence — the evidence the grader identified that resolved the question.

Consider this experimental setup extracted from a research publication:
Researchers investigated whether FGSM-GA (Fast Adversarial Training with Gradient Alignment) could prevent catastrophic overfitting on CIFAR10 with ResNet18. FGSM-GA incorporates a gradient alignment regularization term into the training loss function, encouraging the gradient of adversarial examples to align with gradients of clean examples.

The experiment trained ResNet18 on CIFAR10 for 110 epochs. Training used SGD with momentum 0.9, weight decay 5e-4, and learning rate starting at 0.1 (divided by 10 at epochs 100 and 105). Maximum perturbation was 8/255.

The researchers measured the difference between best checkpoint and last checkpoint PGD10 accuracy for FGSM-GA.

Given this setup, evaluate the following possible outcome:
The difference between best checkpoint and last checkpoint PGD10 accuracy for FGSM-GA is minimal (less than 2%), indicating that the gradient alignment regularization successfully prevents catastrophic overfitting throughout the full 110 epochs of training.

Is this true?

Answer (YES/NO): NO